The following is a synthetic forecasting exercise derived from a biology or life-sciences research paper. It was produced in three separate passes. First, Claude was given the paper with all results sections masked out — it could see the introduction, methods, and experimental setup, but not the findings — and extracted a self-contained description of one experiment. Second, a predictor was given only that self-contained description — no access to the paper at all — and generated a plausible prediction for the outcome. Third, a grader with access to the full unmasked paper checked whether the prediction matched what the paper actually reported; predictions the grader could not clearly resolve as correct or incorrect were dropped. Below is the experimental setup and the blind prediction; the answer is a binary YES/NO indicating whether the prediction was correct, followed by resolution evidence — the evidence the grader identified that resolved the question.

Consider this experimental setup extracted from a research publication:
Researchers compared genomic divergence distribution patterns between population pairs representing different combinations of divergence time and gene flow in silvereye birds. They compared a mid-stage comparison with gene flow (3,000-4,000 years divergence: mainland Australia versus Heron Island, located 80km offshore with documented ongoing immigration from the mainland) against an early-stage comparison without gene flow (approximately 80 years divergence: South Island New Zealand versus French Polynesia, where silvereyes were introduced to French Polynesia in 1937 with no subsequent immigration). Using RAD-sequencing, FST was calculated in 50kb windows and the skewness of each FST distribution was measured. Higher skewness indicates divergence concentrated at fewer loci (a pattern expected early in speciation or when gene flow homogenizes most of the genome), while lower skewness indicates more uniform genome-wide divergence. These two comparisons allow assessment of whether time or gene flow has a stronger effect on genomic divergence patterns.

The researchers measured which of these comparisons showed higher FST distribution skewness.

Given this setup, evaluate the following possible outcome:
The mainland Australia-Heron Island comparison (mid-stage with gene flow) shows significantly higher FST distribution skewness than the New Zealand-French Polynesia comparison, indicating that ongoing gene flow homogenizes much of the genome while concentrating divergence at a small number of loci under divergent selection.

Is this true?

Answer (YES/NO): NO